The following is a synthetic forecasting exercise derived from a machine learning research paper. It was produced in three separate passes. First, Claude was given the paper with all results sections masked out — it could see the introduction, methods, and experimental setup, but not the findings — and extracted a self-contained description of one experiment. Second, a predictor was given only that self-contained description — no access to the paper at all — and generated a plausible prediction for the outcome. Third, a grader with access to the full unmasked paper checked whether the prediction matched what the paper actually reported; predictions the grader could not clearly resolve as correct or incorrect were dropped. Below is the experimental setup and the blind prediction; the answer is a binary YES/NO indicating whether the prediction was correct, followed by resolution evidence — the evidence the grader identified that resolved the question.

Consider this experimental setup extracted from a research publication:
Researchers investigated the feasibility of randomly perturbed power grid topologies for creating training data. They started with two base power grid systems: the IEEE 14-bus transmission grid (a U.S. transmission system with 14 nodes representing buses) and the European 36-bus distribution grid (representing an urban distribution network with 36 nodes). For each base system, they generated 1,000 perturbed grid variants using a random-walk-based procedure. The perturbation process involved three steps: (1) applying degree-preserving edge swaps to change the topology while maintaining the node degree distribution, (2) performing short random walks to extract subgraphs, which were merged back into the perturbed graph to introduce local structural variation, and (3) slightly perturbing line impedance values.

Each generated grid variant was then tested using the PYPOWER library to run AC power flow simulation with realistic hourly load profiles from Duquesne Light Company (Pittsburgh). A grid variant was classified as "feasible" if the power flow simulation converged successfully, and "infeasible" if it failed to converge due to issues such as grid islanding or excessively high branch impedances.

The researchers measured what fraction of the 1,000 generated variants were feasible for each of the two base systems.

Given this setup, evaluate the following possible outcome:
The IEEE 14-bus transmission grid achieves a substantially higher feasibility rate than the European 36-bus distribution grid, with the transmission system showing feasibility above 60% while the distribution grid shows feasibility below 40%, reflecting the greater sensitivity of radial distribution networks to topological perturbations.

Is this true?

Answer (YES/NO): NO